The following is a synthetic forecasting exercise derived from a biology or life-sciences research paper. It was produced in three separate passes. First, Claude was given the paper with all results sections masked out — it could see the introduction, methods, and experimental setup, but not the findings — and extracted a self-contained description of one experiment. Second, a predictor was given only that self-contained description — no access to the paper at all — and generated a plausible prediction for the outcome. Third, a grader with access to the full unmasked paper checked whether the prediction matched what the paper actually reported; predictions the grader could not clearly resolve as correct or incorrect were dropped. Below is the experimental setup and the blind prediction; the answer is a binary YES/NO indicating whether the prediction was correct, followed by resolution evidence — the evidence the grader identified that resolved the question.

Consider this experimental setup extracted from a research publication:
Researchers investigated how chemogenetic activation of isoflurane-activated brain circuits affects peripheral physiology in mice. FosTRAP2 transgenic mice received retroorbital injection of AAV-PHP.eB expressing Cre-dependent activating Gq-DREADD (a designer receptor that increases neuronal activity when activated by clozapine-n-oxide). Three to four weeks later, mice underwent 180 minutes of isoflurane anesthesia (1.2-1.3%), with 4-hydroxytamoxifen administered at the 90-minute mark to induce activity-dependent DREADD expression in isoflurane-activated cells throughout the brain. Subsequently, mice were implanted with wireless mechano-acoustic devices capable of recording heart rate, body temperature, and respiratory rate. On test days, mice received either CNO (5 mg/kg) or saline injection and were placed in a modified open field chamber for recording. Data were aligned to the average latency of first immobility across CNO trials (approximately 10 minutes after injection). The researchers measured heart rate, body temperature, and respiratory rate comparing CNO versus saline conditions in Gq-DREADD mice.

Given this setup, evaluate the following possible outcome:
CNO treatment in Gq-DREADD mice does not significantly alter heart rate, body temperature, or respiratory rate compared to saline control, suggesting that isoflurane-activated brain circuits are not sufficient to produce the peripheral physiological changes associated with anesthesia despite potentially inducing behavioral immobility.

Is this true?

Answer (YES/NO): NO